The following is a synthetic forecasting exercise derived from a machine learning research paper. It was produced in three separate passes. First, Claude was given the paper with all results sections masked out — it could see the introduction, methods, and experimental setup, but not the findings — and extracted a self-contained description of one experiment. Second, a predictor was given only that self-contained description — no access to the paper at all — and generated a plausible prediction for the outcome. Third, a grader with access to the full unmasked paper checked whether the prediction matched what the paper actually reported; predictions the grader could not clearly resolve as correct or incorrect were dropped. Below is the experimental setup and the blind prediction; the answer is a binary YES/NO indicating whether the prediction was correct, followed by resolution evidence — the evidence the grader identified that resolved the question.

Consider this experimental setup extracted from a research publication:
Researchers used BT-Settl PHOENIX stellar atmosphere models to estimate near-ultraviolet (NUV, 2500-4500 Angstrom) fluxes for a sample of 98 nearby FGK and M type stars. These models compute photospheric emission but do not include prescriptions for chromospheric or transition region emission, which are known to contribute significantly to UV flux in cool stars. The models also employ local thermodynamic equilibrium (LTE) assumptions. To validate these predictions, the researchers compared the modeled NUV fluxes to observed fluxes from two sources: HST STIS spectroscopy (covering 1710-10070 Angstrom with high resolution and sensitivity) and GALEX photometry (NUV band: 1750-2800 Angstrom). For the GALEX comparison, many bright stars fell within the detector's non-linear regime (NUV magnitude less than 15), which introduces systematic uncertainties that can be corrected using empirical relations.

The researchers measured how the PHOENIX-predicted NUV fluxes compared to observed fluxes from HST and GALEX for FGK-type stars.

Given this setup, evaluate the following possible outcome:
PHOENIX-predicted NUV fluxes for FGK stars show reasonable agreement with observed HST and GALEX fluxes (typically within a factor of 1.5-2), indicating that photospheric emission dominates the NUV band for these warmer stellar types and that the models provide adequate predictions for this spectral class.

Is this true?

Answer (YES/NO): NO